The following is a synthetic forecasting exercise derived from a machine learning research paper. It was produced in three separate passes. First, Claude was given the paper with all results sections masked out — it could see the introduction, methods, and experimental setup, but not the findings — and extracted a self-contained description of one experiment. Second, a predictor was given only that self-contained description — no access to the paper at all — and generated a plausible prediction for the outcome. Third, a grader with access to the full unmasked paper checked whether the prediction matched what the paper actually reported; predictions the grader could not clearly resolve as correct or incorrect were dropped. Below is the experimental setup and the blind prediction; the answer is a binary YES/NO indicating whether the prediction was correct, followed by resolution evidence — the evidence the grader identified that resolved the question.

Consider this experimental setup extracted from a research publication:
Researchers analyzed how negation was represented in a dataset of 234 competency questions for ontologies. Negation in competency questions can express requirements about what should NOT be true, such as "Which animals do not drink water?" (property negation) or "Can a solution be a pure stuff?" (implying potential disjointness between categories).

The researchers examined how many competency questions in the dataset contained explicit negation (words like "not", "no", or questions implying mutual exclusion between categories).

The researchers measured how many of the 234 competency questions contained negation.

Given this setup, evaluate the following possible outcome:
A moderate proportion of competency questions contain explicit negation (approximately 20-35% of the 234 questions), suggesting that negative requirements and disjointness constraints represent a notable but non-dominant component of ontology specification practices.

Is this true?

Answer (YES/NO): NO